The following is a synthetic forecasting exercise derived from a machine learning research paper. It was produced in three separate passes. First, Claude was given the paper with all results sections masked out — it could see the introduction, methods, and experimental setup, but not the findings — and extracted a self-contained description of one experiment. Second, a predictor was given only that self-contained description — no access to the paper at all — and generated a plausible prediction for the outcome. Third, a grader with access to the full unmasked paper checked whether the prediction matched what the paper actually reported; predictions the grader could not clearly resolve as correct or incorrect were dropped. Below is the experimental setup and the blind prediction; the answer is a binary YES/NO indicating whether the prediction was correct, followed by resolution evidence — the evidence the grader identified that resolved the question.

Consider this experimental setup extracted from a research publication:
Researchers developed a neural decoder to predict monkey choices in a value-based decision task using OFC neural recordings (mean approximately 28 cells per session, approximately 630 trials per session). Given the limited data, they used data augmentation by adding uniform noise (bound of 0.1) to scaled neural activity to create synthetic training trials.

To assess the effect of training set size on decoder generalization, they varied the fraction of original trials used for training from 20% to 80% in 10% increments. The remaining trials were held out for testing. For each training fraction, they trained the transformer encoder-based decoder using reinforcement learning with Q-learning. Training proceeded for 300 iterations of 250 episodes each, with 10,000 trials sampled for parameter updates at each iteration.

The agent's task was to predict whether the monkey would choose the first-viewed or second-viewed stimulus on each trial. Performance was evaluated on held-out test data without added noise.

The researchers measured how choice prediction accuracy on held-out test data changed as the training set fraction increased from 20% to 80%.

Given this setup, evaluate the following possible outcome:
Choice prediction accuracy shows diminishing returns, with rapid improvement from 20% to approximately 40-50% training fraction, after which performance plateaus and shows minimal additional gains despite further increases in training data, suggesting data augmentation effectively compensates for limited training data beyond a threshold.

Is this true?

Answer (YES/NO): NO